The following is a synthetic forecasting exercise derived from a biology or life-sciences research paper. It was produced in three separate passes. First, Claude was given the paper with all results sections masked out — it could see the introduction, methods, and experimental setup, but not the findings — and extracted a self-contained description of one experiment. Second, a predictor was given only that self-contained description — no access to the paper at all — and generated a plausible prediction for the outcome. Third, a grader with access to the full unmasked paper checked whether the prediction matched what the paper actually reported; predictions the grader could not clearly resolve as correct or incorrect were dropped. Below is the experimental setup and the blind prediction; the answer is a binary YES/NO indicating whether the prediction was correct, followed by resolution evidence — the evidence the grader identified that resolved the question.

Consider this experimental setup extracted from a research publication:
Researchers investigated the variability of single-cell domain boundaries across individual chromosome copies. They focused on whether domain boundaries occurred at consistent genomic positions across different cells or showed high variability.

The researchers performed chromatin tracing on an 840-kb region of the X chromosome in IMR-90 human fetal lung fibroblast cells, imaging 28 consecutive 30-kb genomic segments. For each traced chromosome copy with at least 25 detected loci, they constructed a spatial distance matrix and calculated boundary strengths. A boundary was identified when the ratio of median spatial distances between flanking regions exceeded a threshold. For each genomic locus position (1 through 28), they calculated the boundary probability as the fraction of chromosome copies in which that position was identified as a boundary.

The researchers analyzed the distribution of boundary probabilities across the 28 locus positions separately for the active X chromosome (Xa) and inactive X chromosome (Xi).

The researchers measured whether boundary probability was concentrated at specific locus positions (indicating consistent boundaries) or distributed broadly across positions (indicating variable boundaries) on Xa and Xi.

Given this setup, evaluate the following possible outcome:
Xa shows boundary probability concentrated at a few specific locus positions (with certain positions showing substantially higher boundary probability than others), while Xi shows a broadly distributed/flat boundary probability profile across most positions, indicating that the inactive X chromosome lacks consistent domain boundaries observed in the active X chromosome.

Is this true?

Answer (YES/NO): YES